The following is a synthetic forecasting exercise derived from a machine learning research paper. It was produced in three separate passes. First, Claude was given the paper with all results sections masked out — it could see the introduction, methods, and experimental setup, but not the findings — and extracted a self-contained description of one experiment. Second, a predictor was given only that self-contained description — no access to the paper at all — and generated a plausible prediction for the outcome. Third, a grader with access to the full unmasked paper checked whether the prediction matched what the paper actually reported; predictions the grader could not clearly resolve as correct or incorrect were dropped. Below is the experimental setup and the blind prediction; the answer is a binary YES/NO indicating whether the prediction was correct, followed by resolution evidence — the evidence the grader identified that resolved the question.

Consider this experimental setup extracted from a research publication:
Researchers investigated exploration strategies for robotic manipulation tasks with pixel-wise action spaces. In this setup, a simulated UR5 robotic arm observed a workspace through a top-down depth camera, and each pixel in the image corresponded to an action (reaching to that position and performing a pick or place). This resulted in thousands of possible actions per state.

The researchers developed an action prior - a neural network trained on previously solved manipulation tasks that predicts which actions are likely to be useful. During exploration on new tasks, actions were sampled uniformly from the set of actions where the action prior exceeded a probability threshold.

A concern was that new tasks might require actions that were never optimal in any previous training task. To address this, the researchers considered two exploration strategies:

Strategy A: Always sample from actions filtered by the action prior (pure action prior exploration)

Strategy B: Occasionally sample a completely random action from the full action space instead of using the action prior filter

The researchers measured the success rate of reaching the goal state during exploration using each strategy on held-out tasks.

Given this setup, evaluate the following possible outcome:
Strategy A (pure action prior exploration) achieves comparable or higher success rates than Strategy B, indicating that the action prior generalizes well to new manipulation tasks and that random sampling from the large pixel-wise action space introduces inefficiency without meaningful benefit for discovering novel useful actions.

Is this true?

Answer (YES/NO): YES